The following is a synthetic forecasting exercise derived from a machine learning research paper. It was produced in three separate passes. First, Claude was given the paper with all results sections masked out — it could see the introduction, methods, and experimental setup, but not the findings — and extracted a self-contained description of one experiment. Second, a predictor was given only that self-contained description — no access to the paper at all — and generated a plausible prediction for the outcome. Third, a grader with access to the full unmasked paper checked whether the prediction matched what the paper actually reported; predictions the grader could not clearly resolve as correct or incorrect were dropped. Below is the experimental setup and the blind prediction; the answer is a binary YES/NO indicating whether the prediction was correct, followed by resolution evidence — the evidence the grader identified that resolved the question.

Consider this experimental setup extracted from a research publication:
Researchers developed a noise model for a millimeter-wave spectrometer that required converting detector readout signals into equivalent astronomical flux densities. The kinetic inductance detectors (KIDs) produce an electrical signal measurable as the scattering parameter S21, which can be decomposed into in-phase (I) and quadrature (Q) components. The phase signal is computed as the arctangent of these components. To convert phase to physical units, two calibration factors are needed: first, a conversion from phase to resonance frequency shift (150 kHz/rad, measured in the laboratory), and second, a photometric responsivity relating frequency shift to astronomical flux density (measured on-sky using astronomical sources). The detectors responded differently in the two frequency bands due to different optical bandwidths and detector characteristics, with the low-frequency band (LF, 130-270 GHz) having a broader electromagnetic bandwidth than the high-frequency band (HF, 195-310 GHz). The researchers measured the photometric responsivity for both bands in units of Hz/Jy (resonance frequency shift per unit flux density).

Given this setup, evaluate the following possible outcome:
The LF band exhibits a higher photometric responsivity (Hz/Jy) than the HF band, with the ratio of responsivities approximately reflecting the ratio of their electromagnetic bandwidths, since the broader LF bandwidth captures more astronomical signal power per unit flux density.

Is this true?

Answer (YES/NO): YES